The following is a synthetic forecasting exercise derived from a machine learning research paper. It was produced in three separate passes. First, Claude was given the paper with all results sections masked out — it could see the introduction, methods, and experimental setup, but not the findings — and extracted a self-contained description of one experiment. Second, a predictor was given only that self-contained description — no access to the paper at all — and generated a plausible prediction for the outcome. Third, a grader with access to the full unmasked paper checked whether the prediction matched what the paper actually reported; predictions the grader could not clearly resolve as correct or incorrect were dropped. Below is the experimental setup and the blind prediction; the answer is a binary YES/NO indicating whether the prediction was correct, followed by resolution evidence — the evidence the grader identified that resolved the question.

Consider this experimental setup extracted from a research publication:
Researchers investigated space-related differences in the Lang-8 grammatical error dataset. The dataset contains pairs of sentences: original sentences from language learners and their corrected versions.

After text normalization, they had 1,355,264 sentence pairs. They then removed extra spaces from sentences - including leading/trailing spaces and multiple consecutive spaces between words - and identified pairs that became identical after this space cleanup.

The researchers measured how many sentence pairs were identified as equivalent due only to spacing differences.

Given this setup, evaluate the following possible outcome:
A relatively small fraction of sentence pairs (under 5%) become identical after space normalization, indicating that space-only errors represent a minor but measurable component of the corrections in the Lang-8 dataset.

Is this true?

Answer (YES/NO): YES